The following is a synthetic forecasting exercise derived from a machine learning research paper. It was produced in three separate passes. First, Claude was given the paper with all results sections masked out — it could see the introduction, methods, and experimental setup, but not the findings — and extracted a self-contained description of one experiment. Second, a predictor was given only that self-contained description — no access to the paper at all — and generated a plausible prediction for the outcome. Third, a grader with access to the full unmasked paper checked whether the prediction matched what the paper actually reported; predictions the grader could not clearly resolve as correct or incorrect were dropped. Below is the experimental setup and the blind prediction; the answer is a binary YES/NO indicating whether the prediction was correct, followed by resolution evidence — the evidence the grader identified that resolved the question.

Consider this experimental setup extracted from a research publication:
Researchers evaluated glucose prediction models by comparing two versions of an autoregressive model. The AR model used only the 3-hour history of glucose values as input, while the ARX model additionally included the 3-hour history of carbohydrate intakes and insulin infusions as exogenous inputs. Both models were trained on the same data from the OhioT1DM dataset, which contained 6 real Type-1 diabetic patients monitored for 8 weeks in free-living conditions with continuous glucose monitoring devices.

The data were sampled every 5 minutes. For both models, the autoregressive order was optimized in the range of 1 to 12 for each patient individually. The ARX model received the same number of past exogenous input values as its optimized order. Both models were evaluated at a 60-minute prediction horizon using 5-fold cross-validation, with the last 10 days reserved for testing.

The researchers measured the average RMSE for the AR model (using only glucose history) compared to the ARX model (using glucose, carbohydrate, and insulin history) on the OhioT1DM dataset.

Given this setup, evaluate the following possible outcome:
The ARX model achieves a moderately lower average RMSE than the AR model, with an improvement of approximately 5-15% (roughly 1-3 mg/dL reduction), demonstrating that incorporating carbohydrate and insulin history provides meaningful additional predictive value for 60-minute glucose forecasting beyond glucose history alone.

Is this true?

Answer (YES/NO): NO